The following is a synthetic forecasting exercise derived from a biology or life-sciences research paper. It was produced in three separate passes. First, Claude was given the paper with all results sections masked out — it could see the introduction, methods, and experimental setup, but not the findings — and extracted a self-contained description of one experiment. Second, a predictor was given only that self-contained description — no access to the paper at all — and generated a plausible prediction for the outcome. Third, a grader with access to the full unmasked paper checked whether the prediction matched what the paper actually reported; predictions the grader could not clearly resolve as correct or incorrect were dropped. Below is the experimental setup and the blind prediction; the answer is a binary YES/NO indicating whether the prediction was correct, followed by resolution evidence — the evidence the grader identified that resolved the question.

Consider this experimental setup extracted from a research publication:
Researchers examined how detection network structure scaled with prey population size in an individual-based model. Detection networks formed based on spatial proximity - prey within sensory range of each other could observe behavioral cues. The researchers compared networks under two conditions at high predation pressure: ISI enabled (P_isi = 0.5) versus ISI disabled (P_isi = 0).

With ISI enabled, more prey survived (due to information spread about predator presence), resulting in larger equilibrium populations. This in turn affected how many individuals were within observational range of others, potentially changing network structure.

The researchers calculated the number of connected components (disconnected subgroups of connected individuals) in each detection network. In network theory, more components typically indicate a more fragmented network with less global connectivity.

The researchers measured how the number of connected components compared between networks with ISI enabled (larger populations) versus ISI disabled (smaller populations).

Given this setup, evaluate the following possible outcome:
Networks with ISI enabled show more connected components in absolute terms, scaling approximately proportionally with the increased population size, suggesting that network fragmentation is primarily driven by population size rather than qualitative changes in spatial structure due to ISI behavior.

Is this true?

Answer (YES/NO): NO